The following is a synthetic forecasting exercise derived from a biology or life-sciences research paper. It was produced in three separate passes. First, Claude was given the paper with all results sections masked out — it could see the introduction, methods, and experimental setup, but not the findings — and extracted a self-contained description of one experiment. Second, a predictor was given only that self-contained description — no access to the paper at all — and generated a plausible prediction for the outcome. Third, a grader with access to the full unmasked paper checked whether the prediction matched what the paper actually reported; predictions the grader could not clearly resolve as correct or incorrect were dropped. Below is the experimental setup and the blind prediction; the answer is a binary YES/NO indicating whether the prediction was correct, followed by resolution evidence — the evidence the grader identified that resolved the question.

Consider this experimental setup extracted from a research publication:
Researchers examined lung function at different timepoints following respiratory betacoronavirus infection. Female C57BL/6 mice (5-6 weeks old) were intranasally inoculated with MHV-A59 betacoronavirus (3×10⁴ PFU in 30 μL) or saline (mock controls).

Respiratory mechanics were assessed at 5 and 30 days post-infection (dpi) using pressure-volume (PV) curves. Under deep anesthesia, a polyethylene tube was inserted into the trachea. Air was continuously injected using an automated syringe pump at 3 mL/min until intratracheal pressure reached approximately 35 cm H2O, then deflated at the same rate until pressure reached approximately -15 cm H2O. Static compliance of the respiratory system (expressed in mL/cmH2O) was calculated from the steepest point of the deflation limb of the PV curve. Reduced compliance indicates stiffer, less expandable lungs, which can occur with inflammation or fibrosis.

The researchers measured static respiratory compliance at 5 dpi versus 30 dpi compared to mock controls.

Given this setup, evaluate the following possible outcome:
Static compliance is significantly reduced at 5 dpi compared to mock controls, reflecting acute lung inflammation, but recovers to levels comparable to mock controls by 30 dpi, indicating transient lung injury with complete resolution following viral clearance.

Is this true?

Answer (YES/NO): YES